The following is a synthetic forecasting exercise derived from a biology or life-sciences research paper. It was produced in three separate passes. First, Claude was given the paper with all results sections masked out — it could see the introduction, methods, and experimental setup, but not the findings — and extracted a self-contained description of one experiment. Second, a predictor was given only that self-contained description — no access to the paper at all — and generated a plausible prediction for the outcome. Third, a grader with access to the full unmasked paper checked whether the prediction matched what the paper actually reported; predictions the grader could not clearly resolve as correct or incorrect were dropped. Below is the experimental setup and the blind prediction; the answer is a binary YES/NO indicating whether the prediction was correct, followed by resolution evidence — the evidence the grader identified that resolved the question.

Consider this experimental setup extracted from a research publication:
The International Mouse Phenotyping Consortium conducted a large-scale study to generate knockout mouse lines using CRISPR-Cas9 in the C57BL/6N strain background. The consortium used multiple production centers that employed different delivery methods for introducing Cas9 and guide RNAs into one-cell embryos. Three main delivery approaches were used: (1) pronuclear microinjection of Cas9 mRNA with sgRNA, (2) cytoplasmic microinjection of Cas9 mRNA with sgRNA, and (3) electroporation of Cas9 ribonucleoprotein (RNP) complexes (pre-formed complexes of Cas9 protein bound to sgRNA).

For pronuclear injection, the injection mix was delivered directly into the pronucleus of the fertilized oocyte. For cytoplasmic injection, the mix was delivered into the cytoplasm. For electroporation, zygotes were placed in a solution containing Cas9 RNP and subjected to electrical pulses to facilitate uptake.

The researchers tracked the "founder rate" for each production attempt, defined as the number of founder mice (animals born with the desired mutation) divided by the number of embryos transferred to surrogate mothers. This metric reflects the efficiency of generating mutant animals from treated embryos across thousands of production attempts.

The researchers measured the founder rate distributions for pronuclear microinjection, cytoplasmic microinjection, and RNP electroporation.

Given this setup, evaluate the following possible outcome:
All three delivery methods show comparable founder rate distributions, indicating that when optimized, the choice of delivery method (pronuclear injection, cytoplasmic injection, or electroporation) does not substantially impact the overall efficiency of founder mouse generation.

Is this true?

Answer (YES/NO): NO